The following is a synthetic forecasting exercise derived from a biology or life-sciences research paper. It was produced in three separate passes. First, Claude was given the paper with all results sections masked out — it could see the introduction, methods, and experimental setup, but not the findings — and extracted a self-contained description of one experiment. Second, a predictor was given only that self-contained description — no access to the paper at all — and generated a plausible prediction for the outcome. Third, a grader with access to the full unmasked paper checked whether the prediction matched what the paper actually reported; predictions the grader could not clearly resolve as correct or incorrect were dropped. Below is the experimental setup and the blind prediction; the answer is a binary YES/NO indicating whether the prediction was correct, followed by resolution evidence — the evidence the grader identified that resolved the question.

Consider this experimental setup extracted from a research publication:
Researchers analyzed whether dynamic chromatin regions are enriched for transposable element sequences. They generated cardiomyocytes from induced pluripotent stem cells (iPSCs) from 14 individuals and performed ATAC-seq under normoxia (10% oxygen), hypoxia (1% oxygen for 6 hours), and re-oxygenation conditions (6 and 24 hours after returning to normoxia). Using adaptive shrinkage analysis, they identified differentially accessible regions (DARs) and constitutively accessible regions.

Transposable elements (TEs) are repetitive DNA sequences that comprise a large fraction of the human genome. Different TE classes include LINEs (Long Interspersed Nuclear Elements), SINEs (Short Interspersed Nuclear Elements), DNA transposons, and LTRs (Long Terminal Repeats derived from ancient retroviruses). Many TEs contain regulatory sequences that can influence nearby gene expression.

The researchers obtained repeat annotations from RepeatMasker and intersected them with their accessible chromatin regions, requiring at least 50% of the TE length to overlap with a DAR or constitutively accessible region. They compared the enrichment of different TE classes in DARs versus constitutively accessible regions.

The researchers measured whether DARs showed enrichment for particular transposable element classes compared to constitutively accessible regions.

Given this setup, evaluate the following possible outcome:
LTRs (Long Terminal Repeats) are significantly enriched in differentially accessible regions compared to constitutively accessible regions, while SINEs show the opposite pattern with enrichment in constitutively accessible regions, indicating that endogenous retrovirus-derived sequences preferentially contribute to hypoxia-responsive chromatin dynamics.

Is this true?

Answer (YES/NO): NO